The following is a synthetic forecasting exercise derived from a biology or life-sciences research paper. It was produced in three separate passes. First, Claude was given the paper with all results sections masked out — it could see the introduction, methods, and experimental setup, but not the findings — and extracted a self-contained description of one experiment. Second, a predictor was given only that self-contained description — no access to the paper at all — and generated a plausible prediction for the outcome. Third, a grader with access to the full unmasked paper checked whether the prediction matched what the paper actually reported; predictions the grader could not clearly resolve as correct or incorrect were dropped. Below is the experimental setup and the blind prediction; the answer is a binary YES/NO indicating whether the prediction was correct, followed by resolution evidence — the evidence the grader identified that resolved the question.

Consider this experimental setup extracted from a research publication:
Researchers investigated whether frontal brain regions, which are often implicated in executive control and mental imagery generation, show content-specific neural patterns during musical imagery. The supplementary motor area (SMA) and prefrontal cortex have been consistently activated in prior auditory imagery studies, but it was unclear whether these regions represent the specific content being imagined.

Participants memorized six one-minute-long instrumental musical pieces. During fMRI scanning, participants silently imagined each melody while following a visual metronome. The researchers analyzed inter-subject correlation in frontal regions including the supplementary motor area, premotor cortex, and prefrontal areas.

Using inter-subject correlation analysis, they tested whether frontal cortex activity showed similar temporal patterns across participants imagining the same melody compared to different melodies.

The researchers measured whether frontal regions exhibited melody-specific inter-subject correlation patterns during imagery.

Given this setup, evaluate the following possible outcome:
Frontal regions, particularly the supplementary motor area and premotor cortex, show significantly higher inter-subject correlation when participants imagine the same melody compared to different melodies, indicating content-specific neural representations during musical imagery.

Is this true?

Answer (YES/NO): NO